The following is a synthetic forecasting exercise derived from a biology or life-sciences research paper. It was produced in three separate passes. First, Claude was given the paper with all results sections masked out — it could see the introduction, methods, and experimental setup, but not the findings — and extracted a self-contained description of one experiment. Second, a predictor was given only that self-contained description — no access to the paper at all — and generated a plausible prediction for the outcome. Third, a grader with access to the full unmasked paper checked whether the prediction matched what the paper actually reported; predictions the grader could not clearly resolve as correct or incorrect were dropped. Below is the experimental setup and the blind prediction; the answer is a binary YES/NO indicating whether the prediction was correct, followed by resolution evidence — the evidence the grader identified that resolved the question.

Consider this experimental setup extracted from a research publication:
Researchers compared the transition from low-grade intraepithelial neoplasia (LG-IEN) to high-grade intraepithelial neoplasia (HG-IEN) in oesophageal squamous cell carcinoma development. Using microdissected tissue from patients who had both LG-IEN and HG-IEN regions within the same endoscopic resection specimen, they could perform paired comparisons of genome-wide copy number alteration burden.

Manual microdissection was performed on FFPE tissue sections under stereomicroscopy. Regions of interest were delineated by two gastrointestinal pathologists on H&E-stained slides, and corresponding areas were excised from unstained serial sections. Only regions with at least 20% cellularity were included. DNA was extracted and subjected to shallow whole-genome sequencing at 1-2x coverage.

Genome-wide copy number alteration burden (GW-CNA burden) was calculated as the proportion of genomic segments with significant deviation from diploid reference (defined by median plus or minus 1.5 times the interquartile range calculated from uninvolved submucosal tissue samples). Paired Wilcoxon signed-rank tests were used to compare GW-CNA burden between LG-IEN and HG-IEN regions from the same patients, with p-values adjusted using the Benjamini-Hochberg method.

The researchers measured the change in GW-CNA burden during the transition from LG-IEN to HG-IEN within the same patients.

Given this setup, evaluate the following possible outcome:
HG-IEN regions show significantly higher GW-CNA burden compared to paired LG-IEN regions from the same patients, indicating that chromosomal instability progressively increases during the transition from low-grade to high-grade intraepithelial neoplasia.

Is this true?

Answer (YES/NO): YES